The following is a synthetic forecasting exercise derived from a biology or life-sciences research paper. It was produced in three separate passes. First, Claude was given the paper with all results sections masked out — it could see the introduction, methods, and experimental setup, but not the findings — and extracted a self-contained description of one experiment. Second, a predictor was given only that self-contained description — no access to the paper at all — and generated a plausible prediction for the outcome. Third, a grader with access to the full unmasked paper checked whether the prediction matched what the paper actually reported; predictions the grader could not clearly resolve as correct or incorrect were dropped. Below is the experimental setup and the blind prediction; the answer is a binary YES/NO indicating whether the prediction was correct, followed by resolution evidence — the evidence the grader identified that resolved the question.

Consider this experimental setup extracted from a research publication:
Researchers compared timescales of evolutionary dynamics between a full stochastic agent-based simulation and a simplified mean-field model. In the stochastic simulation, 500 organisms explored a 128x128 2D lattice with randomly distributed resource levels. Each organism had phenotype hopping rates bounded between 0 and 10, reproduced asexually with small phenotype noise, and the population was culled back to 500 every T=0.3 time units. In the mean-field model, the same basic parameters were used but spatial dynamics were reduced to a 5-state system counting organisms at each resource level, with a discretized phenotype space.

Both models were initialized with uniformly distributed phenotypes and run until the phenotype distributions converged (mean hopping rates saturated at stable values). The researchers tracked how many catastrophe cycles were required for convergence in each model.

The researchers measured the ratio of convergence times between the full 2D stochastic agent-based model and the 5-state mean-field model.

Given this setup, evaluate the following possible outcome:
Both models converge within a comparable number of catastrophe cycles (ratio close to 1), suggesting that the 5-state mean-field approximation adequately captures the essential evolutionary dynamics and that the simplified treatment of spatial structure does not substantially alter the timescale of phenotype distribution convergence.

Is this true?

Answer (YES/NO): NO